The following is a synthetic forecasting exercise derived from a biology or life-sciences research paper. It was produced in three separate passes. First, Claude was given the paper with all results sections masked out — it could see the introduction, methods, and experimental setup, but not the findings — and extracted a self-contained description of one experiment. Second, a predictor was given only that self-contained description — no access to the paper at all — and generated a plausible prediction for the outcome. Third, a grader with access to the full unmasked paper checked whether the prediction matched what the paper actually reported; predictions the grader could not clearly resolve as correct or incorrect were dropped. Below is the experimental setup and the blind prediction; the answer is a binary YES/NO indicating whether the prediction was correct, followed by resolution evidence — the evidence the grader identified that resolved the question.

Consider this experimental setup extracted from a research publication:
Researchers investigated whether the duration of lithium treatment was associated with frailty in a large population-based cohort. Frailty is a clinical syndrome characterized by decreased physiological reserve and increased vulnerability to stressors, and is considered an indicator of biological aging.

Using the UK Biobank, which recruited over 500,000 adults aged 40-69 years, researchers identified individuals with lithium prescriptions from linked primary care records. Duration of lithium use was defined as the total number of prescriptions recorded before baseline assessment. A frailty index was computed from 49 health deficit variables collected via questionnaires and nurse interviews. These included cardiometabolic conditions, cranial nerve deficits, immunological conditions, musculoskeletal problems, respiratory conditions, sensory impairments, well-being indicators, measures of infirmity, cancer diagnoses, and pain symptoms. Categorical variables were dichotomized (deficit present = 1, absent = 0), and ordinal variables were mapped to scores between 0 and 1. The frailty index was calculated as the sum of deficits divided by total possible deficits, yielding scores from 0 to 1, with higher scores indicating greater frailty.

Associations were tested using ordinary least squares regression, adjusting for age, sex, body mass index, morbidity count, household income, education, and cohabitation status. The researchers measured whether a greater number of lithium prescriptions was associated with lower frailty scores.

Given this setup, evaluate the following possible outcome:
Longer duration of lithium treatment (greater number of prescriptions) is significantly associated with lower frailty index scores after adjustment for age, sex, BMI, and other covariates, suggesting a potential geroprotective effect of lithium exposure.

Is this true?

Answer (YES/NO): NO